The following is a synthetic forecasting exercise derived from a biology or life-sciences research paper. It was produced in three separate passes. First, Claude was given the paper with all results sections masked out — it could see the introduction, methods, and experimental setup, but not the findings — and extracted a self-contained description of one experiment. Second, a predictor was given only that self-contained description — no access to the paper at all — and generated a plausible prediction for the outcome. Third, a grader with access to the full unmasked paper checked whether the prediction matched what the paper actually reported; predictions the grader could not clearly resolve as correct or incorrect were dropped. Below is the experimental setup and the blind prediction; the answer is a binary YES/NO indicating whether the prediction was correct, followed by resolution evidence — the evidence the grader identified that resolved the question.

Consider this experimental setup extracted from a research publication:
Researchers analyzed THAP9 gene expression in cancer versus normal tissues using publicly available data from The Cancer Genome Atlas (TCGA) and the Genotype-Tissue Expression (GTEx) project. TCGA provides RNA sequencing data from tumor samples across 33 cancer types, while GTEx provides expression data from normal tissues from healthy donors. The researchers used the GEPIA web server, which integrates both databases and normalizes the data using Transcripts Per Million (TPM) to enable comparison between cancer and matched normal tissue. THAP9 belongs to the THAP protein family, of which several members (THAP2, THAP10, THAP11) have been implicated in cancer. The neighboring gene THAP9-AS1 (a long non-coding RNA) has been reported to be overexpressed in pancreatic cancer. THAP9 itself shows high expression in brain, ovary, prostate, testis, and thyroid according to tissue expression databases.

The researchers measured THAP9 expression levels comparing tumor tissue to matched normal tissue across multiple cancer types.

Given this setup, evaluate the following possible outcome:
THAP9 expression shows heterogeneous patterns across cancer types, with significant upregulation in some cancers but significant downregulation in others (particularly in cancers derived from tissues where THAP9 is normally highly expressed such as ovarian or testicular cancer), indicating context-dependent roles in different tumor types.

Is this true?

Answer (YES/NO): NO